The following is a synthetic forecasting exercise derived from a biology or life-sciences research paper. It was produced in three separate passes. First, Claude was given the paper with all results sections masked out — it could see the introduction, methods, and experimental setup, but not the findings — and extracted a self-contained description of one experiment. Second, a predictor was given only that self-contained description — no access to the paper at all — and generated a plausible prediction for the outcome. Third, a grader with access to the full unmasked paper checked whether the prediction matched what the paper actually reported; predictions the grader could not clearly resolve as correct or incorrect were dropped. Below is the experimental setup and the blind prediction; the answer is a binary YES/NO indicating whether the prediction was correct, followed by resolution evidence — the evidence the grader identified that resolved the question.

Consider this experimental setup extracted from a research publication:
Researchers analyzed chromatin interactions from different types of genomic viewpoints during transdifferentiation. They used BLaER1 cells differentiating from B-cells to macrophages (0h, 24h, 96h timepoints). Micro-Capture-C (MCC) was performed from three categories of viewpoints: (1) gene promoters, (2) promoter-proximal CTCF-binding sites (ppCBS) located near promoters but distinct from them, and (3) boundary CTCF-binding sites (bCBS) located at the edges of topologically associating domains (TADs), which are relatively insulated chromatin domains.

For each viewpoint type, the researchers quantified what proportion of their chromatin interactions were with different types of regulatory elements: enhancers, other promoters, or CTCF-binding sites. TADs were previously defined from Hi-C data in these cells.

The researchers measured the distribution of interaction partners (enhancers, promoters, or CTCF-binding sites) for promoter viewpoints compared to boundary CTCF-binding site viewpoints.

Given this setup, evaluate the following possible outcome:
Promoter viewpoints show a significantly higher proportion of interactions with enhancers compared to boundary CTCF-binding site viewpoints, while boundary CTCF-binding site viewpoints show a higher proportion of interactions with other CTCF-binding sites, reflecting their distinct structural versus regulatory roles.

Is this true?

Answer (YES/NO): YES